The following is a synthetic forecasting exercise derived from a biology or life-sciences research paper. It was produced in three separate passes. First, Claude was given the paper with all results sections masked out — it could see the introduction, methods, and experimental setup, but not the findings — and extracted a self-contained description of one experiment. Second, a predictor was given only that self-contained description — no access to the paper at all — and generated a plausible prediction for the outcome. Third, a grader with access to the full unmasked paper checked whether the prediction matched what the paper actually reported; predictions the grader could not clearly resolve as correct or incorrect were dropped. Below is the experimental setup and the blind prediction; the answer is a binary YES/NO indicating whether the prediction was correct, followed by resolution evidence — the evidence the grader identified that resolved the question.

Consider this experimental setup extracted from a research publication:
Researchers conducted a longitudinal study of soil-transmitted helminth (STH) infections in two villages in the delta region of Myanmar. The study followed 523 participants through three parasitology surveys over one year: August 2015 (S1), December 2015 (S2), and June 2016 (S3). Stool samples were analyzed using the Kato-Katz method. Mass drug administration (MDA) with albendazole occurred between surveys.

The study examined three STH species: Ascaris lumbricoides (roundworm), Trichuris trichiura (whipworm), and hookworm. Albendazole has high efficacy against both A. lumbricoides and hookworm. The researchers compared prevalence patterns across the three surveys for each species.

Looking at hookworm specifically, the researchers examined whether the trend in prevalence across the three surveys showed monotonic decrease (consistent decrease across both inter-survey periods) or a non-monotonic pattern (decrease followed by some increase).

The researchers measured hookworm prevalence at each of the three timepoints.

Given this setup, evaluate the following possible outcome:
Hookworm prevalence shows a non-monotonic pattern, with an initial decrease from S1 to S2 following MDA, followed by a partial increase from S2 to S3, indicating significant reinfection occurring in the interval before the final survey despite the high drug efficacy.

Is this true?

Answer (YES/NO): NO